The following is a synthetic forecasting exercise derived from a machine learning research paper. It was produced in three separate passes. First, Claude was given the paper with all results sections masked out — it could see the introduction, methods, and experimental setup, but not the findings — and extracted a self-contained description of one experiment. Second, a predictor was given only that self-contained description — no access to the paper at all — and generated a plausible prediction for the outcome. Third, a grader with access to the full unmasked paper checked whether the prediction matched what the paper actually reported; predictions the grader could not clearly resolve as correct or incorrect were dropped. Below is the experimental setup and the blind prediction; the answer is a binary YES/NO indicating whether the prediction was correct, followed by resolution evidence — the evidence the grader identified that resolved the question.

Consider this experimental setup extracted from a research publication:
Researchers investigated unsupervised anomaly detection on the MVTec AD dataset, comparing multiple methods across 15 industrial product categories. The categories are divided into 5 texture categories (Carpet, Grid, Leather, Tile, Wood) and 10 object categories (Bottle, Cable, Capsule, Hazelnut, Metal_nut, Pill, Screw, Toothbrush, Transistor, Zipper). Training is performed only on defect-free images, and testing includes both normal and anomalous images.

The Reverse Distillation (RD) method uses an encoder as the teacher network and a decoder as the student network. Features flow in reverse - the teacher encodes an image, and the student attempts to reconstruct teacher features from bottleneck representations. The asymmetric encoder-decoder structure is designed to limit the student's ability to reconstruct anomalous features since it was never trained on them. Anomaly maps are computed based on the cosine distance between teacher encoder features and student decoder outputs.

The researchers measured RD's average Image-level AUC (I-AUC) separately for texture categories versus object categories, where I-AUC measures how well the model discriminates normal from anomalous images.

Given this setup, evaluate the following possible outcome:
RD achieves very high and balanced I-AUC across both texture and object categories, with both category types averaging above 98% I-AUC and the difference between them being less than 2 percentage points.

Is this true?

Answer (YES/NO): YES